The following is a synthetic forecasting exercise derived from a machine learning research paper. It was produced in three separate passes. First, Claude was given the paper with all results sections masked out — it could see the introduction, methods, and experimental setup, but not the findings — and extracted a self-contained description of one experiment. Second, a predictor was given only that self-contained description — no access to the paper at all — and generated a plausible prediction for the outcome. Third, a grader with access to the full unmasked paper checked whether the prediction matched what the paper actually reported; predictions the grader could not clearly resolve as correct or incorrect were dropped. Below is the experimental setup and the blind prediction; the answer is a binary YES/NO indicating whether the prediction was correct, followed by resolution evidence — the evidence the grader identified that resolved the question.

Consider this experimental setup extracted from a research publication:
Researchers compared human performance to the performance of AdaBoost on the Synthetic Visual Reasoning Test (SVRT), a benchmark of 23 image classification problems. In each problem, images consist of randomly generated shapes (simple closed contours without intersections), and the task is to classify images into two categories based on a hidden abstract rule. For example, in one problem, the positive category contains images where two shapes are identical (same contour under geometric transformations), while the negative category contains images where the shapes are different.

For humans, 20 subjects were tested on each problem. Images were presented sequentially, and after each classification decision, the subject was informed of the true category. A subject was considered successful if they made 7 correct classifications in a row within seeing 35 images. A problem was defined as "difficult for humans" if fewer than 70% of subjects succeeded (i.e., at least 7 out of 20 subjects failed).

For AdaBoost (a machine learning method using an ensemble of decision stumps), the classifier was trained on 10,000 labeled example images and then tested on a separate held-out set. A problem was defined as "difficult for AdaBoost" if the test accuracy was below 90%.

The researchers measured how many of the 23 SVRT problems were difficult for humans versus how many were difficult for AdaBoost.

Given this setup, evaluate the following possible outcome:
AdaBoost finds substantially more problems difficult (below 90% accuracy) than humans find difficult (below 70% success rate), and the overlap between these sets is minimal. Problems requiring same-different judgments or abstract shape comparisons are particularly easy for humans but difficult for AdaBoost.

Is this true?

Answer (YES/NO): NO